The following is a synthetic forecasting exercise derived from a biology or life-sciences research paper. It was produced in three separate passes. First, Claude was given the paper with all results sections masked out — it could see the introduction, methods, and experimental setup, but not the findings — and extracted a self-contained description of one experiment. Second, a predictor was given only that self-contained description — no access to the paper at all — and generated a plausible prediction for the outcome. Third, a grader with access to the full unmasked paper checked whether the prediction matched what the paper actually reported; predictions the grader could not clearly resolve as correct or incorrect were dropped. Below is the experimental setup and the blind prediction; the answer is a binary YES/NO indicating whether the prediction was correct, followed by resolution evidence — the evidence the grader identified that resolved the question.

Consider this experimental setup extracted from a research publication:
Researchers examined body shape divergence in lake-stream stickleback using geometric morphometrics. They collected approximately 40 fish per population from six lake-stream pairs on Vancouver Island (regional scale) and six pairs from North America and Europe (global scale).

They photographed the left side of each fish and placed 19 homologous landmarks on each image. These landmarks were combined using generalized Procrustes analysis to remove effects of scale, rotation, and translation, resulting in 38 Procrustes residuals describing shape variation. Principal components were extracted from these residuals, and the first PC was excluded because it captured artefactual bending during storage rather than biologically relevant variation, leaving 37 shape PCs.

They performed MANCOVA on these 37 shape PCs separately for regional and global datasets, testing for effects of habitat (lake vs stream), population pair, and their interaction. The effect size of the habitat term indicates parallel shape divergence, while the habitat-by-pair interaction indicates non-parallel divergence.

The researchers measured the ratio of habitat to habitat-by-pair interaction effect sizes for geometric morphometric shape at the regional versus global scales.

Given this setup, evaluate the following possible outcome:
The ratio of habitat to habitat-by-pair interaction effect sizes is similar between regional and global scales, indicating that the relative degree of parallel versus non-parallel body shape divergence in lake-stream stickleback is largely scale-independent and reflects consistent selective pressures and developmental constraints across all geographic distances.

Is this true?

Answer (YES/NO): NO